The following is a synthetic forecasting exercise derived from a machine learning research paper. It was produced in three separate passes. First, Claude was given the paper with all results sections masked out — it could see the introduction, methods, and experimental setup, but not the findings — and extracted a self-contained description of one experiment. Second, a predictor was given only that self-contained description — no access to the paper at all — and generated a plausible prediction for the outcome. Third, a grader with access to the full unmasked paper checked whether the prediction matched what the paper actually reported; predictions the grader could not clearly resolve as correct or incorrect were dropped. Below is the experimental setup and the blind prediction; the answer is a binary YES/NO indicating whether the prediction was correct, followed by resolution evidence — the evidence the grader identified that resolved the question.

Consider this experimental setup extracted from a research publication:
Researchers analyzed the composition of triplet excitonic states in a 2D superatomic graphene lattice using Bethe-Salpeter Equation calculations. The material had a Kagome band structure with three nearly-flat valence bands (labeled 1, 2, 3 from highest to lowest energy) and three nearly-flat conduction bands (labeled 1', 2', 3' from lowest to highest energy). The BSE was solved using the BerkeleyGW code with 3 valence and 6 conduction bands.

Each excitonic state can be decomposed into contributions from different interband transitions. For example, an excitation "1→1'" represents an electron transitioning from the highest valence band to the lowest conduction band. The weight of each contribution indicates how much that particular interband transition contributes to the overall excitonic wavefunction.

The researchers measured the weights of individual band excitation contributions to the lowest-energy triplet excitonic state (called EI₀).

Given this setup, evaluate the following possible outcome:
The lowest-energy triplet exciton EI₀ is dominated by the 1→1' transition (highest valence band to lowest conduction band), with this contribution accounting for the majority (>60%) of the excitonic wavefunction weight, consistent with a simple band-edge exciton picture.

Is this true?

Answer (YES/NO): NO